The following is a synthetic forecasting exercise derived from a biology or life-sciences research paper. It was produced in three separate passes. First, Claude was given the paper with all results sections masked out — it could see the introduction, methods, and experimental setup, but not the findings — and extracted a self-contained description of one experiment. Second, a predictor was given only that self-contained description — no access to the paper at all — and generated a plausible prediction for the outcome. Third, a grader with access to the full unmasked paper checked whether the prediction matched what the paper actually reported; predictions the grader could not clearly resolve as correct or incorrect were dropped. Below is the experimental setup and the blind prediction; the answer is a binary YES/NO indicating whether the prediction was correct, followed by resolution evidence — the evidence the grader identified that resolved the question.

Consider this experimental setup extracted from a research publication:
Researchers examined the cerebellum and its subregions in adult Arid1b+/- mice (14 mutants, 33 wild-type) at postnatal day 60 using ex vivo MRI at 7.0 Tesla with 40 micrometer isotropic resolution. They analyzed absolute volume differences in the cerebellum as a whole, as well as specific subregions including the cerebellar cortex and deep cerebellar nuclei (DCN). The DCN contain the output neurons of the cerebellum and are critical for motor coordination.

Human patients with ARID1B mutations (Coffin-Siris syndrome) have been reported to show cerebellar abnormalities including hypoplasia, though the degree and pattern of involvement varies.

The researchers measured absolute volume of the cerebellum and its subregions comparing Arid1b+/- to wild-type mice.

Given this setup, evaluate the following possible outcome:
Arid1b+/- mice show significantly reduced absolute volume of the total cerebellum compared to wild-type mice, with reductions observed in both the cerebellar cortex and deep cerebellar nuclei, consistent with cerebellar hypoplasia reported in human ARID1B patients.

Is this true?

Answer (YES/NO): YES